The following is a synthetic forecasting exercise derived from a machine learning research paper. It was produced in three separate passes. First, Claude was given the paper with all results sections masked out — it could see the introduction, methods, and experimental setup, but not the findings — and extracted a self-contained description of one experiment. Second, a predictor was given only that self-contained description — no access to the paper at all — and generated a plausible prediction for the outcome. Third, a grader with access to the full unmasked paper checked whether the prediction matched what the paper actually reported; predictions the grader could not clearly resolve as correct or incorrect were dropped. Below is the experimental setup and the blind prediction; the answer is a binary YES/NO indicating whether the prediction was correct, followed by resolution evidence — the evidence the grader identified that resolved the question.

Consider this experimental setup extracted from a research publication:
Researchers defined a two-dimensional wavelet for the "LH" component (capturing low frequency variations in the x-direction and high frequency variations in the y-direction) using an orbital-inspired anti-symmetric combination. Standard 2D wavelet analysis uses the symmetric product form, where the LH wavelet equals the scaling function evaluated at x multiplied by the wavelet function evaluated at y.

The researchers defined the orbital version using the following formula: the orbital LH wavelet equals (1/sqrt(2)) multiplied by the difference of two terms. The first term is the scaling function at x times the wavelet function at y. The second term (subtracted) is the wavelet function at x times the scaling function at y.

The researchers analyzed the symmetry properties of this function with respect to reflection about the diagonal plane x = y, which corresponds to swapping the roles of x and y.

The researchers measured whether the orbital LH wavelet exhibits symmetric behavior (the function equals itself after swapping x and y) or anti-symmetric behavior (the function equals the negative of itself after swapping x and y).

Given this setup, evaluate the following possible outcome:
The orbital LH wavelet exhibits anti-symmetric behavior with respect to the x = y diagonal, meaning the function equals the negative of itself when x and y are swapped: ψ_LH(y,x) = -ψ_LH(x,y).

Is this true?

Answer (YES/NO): YES